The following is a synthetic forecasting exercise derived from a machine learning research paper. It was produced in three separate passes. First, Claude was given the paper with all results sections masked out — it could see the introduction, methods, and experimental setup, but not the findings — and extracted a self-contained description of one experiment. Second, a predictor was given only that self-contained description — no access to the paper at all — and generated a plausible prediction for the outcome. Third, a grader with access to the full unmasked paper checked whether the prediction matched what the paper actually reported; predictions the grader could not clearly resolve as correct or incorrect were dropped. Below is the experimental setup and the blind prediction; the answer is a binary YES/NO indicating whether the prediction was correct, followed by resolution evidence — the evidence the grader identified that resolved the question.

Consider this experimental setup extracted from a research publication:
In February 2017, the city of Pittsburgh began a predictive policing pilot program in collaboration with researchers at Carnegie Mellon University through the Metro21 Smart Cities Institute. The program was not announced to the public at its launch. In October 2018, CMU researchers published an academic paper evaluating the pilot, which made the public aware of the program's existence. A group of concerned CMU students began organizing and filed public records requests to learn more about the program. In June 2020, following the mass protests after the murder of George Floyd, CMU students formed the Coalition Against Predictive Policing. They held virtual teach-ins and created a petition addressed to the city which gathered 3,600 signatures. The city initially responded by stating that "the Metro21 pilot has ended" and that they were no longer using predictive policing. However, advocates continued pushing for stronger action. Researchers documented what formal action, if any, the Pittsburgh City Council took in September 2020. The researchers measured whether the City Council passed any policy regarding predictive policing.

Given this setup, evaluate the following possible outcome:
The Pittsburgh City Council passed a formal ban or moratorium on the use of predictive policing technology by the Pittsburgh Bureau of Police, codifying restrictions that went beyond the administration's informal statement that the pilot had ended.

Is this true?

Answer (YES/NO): YES